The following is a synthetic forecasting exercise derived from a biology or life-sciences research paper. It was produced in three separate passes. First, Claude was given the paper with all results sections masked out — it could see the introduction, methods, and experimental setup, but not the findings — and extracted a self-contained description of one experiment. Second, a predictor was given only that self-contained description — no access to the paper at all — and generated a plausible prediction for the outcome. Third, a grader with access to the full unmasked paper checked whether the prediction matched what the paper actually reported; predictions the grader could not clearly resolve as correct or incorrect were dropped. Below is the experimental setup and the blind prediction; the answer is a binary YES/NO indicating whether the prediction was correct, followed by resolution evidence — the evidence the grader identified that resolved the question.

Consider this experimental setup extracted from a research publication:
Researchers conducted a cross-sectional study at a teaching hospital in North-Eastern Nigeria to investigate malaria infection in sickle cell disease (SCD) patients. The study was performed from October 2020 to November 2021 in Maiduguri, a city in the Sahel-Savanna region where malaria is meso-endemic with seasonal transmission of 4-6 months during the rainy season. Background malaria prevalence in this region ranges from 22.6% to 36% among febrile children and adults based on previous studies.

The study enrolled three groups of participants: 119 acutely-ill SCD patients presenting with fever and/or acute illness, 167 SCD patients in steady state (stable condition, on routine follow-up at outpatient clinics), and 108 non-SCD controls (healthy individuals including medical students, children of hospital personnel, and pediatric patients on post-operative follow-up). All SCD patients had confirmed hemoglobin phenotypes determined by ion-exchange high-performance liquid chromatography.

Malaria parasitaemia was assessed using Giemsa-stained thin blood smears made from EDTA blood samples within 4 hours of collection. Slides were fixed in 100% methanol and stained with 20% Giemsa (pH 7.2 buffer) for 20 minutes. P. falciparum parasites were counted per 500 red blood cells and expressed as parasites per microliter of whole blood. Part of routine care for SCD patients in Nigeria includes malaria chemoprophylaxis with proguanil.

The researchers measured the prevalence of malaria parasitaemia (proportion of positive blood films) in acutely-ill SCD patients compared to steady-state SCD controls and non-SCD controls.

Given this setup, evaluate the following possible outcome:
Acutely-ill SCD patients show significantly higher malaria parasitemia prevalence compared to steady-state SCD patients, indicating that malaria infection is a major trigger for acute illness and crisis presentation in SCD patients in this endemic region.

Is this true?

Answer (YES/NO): YES